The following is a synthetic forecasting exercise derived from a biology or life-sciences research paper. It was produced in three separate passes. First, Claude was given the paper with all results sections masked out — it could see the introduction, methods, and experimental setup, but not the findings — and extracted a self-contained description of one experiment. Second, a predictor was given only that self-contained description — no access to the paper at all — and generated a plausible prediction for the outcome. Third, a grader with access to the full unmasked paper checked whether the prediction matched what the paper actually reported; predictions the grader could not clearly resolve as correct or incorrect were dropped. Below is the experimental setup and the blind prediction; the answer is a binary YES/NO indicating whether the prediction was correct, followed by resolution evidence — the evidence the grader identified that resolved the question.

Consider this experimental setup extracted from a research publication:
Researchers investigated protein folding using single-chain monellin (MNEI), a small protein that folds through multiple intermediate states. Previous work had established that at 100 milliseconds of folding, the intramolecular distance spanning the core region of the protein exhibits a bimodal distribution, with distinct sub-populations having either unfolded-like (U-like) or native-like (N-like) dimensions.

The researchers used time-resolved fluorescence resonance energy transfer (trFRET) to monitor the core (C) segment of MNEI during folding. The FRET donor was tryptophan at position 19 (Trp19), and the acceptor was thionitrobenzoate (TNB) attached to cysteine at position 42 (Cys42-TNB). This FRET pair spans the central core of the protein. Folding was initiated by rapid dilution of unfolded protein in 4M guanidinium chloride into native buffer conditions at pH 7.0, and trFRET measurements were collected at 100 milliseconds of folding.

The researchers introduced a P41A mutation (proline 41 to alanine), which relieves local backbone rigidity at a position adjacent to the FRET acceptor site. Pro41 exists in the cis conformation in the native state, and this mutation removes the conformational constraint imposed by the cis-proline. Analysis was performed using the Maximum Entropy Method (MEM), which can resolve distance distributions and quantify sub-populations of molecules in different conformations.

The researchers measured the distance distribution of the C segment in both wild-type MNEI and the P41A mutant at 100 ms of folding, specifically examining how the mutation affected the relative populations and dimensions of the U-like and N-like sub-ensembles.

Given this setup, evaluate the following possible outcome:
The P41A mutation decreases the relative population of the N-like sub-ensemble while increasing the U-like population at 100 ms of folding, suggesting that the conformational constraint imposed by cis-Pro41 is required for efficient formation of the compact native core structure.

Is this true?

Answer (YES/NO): NO